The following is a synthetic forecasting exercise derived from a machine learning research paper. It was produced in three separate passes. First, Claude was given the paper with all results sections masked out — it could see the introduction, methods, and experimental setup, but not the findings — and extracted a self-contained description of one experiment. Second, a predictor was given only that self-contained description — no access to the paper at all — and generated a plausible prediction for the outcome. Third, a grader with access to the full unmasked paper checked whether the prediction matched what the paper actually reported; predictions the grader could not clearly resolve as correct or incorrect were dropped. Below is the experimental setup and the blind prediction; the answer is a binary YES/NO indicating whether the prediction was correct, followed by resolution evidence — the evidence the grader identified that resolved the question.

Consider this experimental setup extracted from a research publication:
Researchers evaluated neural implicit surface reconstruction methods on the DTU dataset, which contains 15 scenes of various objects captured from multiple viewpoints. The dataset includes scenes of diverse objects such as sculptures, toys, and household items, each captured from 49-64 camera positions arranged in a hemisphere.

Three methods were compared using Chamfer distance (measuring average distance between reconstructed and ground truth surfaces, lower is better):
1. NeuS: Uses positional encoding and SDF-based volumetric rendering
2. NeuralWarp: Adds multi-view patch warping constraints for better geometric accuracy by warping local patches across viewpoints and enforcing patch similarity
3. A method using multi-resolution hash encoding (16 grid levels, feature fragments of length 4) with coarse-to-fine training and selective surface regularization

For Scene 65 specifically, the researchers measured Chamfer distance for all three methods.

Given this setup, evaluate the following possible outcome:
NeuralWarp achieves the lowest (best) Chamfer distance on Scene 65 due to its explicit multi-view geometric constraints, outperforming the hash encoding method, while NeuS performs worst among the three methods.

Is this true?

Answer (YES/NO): NO